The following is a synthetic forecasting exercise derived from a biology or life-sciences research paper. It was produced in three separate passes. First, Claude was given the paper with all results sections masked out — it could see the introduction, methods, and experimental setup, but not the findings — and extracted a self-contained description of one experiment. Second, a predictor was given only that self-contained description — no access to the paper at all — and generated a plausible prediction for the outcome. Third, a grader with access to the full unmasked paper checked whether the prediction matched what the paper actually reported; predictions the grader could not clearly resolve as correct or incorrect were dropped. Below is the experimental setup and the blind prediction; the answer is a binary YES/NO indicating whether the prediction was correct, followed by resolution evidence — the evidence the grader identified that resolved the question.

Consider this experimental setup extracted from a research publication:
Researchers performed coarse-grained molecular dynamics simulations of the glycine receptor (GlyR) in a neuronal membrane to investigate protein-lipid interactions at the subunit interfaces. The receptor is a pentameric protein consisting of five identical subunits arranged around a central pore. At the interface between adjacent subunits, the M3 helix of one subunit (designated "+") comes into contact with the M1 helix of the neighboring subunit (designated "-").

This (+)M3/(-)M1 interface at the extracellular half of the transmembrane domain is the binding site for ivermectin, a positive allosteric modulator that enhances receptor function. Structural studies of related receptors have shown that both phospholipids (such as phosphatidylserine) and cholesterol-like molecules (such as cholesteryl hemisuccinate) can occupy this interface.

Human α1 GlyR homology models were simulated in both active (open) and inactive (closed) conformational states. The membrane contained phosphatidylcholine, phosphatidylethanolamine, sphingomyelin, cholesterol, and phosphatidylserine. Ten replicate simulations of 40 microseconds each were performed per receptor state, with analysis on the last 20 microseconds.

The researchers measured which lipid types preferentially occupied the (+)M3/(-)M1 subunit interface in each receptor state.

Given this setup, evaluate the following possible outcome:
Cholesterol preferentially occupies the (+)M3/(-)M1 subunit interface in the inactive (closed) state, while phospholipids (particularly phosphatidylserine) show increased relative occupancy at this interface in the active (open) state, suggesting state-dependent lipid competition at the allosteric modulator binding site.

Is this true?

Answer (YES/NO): NO